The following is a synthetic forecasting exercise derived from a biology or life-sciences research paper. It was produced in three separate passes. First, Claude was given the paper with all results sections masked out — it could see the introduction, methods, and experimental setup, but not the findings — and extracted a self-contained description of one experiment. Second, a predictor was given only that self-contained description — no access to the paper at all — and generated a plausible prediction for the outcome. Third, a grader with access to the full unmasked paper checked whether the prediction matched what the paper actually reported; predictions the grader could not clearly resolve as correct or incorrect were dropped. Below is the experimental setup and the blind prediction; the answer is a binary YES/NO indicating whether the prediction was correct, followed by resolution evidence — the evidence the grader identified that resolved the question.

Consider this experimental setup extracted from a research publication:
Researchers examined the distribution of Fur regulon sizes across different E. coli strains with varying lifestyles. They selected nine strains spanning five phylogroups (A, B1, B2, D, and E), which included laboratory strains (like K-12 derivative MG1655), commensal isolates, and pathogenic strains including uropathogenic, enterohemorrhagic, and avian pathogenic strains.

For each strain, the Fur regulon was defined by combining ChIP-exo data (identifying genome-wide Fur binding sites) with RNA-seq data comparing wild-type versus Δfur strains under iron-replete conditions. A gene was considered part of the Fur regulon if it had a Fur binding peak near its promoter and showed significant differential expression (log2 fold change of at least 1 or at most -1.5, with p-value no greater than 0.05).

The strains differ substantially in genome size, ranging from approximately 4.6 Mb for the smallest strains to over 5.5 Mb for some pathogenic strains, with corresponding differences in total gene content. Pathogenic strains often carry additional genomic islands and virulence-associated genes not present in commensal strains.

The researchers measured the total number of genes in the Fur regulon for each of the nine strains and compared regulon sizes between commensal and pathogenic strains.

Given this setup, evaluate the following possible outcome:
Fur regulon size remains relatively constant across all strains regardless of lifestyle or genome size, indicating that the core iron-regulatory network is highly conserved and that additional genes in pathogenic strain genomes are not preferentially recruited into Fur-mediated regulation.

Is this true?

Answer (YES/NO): NO